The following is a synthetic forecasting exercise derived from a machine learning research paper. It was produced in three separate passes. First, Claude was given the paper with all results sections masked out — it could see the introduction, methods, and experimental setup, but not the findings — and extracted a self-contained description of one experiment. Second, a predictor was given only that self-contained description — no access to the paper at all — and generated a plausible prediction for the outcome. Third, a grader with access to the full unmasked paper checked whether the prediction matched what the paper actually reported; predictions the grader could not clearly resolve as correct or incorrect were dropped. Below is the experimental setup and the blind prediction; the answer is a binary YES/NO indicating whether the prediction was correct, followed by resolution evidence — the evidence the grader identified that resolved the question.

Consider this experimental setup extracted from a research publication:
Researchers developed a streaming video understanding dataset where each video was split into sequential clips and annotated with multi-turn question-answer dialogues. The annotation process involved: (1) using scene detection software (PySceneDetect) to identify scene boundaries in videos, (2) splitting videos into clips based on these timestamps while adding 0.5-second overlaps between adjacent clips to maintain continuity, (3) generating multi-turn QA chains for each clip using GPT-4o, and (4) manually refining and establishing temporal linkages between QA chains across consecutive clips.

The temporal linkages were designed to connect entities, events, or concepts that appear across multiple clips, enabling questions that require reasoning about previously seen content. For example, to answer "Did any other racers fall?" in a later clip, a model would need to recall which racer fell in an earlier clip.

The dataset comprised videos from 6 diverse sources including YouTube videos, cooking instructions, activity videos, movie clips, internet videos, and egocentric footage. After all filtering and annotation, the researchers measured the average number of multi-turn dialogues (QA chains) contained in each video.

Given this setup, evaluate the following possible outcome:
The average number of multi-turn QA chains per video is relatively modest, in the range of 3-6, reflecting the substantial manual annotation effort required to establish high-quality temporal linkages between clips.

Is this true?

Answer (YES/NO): NO